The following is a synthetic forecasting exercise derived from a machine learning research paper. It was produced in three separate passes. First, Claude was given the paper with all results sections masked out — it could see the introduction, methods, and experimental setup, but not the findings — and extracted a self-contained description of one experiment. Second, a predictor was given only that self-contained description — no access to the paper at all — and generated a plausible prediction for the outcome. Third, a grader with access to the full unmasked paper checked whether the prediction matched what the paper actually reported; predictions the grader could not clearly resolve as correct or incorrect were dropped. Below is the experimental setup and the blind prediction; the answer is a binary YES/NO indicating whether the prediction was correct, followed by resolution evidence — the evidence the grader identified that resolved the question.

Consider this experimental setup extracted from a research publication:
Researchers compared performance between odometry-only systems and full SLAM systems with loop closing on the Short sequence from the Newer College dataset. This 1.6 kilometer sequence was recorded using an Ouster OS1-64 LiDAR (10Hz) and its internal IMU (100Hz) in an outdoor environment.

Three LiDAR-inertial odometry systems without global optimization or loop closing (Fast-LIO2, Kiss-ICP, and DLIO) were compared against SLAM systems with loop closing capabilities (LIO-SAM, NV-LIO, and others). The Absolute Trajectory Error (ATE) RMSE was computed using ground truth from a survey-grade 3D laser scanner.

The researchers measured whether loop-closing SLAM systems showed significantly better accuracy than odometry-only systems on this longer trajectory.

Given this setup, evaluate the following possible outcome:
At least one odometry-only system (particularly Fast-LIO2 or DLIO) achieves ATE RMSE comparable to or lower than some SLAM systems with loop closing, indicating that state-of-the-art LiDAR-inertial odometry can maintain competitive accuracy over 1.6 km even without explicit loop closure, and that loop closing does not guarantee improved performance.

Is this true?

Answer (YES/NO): YES